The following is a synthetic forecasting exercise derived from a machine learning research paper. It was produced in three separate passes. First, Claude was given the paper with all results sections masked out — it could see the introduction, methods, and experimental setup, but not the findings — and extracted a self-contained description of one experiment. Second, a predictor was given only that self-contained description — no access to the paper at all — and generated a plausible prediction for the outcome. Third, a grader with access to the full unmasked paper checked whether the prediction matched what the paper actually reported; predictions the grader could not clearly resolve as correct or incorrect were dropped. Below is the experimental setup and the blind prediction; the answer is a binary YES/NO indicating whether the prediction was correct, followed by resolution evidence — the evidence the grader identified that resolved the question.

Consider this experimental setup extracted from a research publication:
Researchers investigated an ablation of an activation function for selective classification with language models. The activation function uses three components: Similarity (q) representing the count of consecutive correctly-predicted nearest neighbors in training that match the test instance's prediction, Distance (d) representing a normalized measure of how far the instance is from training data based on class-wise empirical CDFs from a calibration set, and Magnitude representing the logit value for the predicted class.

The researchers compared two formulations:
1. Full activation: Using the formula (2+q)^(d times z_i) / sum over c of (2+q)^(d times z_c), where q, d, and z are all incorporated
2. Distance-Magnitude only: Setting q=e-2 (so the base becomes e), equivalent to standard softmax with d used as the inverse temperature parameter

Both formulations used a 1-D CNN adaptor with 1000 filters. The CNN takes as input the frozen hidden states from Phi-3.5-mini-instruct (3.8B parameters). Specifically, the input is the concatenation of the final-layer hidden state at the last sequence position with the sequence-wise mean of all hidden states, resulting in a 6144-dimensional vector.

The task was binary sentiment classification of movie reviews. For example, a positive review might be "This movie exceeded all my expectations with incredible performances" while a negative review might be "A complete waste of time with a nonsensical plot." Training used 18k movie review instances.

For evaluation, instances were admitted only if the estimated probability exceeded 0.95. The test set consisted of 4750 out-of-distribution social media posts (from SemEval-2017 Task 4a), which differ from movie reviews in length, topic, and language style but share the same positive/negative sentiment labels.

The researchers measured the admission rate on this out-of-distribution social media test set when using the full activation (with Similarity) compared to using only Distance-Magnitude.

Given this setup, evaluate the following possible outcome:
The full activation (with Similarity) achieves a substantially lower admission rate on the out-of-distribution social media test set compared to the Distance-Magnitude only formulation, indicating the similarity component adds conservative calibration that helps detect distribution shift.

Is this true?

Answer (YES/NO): NO